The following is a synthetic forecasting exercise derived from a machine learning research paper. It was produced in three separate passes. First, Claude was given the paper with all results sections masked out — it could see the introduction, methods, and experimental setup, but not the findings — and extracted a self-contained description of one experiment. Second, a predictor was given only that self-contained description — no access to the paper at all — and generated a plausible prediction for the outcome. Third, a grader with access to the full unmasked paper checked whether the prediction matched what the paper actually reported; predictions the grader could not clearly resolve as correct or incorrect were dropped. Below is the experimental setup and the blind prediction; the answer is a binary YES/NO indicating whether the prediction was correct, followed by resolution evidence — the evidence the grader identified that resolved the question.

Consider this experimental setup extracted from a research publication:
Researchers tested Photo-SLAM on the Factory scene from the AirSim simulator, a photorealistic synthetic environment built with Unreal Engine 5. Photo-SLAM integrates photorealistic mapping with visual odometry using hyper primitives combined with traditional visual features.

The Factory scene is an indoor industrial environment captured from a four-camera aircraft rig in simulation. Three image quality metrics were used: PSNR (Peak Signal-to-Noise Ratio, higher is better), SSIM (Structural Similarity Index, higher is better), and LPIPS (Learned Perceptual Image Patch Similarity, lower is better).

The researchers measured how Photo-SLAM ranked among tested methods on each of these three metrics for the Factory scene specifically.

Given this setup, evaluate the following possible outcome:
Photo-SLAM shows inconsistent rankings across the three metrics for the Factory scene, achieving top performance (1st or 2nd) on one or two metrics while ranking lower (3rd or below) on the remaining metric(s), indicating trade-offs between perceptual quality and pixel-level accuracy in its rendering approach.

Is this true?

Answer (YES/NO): NO